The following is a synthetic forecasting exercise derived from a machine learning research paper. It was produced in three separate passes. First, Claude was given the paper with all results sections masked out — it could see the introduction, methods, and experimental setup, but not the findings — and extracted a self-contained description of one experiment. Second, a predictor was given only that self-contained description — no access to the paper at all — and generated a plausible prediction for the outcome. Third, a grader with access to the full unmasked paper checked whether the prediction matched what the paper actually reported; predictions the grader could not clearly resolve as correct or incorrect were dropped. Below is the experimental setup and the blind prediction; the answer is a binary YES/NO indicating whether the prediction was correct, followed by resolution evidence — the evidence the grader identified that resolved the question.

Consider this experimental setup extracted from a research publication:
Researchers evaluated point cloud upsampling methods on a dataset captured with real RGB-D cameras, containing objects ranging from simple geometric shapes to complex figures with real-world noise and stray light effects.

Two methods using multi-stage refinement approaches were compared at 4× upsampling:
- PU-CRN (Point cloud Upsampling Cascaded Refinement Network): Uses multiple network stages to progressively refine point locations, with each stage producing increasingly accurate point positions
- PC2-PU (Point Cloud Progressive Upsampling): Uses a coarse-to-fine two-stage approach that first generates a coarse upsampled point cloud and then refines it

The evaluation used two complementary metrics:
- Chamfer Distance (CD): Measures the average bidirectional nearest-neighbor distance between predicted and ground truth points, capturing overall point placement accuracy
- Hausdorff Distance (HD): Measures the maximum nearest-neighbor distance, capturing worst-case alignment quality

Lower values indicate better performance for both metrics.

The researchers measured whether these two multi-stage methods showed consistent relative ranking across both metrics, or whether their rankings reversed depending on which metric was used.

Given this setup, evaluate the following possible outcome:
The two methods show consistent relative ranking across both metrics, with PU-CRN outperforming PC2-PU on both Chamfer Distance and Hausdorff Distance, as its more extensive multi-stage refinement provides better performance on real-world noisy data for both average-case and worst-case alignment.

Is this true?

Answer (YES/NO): NO